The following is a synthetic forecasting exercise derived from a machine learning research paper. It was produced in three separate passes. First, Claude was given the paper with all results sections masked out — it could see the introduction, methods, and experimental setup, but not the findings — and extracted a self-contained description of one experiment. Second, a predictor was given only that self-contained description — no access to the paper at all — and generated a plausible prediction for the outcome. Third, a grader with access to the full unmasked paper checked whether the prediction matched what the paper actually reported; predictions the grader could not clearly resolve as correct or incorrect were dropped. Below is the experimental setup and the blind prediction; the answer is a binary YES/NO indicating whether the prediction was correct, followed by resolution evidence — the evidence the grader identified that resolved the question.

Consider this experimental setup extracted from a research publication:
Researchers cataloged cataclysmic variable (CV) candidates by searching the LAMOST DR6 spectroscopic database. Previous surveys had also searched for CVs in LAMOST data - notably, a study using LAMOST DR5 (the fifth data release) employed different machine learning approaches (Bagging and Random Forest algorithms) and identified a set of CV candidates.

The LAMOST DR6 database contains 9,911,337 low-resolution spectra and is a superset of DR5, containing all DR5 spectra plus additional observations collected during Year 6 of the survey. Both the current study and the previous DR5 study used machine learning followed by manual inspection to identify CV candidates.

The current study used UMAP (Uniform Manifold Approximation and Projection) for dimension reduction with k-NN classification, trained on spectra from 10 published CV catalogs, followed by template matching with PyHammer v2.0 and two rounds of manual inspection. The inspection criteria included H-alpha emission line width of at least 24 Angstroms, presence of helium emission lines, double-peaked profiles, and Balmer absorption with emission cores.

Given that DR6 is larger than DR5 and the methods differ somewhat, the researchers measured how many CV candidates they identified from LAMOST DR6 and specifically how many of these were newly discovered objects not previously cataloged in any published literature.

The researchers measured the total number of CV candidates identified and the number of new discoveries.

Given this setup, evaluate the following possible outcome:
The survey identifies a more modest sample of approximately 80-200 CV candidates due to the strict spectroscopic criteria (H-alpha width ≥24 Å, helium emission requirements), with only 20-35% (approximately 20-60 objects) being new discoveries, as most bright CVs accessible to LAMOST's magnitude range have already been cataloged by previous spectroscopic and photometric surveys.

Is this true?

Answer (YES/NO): NO